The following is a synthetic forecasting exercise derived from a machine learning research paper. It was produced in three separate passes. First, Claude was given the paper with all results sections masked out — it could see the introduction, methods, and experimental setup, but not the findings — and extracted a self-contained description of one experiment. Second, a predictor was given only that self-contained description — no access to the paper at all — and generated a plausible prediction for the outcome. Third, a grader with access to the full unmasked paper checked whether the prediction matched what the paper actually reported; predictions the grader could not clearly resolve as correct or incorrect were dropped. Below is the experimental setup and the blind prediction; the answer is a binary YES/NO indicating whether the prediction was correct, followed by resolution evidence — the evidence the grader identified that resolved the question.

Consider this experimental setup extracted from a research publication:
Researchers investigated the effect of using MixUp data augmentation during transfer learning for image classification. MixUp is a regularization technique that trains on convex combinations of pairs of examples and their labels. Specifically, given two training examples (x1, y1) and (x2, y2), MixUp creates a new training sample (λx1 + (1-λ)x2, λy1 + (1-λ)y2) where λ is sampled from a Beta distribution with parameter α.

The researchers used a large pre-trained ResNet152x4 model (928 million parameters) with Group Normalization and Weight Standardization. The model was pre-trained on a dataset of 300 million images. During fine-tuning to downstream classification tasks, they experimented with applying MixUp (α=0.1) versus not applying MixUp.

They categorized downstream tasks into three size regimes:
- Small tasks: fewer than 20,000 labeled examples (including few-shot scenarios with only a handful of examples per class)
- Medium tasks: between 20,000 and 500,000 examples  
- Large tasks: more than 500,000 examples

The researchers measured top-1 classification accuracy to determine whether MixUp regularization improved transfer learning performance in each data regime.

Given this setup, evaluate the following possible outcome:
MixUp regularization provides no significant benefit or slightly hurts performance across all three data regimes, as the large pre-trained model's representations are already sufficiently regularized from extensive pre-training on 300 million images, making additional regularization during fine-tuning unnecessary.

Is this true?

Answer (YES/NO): NO